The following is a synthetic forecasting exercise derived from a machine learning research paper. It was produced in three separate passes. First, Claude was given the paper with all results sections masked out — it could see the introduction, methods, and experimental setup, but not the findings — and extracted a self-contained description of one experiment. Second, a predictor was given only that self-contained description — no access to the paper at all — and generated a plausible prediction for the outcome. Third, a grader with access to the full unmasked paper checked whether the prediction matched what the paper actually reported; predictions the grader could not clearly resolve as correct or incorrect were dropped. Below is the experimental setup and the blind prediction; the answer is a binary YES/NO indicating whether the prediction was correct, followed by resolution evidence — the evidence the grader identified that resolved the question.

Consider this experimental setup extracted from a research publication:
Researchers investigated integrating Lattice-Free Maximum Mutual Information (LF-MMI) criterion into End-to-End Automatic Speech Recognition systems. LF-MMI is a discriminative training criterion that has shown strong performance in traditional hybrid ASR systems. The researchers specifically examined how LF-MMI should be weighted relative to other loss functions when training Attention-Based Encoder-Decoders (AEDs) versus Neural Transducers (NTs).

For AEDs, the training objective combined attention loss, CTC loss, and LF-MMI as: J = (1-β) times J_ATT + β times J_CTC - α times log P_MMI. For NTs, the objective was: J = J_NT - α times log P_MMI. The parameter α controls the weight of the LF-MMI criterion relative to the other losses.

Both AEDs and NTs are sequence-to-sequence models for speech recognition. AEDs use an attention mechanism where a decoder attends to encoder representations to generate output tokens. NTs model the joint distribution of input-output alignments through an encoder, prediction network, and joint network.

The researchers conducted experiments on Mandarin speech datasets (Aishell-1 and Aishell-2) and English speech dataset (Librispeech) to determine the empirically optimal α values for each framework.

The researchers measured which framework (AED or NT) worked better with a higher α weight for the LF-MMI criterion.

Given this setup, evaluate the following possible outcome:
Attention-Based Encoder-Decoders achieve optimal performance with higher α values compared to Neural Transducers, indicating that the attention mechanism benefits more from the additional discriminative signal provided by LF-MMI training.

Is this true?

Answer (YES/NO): NO